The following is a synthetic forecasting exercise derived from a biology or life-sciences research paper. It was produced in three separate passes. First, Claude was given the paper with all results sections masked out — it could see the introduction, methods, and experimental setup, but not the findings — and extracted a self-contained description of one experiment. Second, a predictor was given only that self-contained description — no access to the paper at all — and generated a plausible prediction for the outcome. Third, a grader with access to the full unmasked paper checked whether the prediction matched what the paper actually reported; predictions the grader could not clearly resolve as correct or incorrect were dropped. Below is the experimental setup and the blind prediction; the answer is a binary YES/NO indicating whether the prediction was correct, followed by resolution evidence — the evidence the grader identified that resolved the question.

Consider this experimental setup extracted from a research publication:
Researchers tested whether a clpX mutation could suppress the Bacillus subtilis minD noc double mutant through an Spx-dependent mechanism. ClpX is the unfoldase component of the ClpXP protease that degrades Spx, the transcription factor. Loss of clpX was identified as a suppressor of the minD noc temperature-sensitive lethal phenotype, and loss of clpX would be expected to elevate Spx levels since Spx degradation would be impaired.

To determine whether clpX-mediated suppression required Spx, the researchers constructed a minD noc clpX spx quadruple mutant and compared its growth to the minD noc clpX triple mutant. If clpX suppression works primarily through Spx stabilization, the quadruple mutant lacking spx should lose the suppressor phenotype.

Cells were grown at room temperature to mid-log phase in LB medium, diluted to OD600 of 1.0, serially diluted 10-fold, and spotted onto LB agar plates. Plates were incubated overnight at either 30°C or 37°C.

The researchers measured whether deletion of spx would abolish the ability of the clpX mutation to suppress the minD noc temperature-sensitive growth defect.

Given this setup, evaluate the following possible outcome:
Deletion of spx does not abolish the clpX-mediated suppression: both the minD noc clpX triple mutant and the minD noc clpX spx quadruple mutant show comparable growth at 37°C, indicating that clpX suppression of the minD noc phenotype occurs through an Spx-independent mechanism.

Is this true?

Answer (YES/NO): YES